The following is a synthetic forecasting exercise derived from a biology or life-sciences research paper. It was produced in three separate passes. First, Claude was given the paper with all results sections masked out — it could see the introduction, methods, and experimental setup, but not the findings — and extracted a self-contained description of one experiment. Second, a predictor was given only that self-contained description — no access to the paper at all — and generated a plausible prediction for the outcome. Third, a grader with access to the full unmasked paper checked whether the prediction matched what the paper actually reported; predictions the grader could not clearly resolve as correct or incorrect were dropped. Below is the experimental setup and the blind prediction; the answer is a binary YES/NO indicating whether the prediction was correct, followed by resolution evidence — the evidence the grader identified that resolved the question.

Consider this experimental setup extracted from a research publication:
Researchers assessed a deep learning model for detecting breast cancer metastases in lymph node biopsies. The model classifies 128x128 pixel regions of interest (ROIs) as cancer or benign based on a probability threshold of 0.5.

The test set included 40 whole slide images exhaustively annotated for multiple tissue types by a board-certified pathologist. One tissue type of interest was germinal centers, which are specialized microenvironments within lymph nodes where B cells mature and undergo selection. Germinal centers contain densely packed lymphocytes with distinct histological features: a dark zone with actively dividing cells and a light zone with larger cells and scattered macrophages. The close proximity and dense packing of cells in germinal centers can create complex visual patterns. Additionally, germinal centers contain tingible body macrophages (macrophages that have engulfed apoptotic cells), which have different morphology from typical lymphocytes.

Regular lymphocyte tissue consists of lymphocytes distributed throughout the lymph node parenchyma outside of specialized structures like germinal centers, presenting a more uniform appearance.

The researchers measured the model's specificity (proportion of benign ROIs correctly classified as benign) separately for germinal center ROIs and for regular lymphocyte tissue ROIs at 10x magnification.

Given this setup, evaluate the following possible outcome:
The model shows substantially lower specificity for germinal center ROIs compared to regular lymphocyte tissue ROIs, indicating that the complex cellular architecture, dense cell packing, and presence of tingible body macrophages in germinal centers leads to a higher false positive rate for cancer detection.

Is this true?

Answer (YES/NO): YES